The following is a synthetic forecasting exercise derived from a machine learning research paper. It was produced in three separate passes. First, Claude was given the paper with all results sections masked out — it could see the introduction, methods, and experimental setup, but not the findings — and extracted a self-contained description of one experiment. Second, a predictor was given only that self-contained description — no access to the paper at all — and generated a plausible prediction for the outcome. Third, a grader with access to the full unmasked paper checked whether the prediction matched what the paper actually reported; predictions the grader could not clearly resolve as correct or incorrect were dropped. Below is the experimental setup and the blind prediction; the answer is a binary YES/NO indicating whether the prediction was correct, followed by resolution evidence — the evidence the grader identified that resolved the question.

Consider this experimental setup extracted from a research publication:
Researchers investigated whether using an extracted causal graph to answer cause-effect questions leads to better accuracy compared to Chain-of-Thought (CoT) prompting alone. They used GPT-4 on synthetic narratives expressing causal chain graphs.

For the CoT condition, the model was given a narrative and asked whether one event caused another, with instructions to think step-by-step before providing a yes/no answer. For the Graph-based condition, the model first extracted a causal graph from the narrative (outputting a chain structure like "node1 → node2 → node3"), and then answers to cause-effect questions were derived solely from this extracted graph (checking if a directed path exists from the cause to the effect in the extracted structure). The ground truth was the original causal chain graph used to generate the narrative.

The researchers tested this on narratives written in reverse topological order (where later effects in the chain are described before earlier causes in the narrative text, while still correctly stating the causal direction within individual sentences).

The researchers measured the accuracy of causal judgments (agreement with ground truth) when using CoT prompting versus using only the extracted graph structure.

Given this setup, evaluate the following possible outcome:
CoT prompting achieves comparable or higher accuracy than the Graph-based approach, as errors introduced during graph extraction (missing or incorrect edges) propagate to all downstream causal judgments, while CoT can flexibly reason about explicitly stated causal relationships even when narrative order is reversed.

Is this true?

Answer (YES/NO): YES